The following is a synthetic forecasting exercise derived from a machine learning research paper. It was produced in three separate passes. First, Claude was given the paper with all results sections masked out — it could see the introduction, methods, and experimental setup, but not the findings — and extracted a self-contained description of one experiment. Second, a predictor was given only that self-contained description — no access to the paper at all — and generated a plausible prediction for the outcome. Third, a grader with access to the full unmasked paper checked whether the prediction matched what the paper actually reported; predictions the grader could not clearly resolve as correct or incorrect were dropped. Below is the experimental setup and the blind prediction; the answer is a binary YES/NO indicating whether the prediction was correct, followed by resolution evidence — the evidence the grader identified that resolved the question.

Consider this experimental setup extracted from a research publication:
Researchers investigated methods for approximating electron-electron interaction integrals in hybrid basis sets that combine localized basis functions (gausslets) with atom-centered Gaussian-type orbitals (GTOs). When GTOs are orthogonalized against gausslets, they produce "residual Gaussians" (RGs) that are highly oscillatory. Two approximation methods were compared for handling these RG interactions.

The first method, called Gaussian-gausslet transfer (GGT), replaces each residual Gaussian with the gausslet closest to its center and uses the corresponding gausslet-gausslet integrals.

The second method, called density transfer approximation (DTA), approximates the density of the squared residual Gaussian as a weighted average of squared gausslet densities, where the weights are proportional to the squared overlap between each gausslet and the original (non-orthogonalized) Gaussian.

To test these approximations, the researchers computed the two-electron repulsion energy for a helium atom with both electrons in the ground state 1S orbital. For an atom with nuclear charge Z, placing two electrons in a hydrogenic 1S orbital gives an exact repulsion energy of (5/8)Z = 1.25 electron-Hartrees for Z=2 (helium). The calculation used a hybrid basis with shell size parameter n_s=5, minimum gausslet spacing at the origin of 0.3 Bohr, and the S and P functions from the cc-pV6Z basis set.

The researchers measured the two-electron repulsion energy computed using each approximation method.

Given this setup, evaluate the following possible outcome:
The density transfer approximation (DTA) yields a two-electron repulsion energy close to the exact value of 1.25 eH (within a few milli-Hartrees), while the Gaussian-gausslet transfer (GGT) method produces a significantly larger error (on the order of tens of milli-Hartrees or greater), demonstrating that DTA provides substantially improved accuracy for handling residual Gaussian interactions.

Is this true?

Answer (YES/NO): NO